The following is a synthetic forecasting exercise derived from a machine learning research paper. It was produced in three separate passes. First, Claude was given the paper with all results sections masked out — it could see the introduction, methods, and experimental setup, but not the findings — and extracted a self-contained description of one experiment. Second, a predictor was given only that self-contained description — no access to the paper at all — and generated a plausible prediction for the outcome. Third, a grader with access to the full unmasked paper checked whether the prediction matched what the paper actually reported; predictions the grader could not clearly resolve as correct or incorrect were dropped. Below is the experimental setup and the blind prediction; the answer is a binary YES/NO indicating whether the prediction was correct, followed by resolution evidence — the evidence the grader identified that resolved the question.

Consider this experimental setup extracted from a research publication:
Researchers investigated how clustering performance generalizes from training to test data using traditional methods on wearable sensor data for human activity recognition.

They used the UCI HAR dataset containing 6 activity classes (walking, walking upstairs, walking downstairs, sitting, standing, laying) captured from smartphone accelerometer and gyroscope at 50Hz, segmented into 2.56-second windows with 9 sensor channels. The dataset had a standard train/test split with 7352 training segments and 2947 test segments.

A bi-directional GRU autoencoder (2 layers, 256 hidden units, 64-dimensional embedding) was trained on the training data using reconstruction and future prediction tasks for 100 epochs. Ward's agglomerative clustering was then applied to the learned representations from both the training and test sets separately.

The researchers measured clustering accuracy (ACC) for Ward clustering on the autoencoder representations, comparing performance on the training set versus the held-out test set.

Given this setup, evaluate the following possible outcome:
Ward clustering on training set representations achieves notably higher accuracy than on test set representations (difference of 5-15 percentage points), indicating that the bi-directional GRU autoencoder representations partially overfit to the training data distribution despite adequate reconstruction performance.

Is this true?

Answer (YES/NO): YES